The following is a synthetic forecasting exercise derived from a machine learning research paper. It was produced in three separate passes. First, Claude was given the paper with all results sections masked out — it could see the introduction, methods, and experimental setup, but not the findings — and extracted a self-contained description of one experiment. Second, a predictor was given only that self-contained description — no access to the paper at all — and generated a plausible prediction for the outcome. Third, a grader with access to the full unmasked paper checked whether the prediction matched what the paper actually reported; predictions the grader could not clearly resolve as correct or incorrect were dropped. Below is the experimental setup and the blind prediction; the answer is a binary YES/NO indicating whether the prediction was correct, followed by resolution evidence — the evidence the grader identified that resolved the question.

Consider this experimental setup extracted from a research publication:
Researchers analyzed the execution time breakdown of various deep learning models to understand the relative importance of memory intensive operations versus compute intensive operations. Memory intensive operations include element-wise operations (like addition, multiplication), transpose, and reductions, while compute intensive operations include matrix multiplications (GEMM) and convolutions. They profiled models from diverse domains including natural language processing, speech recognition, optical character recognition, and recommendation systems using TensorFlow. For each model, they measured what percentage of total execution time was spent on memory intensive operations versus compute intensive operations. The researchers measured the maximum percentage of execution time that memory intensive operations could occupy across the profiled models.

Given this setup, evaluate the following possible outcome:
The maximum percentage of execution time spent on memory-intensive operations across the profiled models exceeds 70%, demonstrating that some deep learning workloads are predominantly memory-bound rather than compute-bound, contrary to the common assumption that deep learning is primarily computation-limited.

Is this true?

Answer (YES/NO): NO